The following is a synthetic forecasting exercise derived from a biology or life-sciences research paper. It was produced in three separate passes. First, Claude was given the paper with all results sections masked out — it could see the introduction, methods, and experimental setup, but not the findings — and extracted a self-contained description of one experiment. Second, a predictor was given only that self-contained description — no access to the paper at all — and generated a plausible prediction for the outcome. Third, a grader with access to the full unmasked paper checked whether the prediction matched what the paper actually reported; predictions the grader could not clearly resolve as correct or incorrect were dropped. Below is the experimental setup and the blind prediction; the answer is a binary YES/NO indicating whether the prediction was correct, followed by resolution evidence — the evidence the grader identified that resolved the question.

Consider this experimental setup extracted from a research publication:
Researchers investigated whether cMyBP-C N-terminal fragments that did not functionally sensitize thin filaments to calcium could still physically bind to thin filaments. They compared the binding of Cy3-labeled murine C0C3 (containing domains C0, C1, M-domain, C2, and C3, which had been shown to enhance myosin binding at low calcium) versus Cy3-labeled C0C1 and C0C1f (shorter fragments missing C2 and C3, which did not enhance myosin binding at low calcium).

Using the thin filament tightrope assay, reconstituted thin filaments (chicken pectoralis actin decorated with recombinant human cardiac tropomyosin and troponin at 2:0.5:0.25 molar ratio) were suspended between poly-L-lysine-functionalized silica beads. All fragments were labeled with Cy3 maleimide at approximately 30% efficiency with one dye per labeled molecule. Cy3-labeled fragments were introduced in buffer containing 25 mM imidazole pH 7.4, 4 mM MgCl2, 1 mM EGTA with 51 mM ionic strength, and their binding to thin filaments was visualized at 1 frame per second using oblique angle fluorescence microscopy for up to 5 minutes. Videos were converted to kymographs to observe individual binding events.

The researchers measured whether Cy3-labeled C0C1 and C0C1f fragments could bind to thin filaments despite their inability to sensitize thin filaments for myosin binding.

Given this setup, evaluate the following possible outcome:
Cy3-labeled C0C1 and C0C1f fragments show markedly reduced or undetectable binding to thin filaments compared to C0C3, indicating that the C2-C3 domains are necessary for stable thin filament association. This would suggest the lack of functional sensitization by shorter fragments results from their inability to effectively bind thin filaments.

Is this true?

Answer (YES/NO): NO